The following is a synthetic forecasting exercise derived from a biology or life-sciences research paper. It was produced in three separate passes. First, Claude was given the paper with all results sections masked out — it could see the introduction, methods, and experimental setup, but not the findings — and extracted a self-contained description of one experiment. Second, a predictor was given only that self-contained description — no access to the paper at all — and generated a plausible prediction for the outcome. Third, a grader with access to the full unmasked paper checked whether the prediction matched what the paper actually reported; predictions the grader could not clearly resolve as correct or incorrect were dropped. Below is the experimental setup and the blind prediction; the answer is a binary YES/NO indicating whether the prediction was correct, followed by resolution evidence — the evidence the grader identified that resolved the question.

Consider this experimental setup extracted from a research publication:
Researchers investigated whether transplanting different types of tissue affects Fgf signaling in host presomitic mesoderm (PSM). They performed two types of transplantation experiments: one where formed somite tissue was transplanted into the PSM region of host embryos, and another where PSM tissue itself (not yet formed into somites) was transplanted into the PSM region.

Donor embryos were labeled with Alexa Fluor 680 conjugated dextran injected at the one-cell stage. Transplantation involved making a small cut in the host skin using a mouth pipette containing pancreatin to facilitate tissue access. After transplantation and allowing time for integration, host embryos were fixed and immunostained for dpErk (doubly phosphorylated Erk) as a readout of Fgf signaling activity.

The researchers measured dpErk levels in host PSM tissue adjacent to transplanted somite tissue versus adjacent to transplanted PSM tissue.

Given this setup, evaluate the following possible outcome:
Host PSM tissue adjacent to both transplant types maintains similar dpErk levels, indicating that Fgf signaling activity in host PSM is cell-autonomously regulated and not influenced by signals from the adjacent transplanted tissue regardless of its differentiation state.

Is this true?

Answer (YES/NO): NO